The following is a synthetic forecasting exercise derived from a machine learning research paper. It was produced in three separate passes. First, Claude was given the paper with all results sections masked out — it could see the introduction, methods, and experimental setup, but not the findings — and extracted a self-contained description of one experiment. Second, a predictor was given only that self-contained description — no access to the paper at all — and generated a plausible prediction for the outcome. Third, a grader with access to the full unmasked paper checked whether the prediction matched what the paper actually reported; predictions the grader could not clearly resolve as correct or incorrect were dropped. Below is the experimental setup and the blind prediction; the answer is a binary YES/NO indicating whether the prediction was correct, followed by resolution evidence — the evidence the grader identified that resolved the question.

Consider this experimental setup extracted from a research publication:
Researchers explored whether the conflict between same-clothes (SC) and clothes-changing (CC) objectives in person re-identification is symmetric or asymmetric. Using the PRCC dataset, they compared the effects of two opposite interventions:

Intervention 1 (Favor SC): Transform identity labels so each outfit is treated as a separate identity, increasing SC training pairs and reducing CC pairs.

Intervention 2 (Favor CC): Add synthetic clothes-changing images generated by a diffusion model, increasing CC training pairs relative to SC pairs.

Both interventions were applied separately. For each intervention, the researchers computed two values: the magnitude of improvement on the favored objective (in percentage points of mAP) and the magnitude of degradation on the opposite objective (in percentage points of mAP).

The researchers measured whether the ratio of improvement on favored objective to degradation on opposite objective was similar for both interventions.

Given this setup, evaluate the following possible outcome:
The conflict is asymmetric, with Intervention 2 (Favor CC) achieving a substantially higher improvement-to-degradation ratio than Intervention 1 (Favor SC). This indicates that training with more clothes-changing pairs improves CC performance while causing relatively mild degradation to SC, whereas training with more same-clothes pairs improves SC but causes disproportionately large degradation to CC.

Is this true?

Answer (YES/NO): YES